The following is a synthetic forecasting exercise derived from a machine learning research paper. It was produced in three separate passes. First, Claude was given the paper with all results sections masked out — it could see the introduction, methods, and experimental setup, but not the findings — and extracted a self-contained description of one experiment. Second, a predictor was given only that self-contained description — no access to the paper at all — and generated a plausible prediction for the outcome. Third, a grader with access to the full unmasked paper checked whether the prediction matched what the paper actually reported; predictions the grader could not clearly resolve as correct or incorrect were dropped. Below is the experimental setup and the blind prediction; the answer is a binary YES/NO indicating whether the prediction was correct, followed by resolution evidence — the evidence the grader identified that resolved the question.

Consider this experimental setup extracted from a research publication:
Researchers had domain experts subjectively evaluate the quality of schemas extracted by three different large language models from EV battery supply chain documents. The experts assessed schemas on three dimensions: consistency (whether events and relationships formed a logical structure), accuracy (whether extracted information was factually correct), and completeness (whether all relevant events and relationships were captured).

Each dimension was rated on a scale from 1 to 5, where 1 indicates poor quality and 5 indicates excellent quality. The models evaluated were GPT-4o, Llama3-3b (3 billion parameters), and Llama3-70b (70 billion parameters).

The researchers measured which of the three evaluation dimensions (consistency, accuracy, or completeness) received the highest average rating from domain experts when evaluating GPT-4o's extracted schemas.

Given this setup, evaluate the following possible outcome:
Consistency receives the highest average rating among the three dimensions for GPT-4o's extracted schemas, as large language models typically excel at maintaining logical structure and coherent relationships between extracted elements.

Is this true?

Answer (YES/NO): NO